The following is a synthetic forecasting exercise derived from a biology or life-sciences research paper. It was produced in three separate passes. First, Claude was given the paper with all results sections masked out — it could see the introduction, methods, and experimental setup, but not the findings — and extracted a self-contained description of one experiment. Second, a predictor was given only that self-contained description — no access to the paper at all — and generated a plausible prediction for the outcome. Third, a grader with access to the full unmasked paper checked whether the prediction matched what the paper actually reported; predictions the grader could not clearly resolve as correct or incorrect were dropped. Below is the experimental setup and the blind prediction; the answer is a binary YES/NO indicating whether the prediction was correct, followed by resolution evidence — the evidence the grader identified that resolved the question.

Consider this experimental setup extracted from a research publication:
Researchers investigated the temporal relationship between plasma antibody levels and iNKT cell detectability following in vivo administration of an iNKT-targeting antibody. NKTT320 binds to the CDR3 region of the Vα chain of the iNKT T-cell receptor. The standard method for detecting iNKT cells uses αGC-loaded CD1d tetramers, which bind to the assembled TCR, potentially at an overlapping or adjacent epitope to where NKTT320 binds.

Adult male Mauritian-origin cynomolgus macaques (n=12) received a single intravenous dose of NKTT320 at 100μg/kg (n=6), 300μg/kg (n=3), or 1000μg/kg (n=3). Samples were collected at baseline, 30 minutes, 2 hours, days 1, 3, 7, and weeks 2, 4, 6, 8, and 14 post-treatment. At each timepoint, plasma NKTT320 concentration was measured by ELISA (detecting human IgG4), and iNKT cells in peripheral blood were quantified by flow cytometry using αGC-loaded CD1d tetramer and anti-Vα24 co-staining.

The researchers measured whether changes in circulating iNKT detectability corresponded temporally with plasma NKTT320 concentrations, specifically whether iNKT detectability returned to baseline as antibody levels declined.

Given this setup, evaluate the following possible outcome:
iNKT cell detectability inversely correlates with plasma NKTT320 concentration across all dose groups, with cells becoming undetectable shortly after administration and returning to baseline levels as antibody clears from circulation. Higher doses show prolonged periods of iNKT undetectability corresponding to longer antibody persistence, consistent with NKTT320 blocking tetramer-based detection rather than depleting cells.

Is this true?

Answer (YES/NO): NO